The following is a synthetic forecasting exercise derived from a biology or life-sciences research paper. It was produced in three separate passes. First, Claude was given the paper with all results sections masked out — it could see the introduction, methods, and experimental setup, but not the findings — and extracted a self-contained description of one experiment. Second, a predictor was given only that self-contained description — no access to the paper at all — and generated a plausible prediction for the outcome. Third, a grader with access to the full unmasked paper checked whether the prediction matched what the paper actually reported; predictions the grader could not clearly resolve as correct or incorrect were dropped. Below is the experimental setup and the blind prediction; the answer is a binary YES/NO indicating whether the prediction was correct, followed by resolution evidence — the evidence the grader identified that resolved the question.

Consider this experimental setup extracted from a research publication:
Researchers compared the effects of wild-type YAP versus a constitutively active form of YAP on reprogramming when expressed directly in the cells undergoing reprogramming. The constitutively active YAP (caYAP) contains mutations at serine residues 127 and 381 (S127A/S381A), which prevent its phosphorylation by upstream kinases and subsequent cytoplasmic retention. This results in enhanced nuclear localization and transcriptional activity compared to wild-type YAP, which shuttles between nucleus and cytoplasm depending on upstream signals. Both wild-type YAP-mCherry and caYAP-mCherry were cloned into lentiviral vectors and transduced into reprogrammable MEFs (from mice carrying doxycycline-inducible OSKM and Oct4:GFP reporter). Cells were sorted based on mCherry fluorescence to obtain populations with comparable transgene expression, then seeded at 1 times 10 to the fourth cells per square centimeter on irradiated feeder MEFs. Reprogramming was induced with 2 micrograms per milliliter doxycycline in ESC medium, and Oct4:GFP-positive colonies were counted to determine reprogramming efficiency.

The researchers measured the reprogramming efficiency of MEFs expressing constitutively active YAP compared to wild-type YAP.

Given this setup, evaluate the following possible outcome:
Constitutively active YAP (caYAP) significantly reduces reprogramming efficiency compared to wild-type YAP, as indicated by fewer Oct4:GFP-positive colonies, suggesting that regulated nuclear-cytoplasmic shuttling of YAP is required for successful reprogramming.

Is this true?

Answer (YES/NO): NO